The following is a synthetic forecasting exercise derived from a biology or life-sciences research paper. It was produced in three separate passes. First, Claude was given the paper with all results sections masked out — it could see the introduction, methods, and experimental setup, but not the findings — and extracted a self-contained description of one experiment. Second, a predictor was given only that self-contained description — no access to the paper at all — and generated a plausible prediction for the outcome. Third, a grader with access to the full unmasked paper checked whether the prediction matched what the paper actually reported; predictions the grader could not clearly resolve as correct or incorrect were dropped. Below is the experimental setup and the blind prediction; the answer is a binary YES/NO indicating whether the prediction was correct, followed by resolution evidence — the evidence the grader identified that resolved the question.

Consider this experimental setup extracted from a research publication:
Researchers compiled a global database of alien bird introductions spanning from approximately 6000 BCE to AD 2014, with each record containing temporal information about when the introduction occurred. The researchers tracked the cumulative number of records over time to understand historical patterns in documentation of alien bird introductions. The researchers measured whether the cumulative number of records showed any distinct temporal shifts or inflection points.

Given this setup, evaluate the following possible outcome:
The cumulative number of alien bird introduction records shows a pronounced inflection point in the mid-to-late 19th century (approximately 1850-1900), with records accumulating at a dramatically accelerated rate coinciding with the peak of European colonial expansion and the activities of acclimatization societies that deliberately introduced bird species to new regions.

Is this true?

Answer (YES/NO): YES